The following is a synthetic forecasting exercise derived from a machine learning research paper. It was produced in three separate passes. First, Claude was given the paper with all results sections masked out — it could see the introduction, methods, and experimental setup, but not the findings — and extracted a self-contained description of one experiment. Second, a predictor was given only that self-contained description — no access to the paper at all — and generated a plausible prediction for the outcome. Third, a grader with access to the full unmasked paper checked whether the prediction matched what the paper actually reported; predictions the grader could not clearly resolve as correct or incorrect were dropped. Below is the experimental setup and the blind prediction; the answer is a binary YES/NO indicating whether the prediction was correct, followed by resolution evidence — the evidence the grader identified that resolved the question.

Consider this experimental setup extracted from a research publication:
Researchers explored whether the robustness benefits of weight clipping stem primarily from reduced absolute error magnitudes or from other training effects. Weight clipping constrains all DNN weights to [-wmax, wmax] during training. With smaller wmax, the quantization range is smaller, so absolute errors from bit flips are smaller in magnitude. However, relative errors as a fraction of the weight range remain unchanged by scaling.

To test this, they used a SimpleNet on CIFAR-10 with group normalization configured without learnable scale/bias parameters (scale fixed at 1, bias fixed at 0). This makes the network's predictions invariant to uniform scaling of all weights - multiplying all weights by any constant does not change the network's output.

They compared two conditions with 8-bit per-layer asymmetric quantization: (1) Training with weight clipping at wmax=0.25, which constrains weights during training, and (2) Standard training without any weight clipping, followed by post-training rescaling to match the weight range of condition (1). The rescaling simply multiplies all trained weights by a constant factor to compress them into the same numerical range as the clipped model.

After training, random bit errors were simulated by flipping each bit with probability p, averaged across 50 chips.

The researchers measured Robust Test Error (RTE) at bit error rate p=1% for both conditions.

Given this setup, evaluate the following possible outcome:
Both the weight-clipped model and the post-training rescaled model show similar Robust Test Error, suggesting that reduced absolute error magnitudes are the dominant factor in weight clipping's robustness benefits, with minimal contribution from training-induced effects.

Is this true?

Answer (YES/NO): NO